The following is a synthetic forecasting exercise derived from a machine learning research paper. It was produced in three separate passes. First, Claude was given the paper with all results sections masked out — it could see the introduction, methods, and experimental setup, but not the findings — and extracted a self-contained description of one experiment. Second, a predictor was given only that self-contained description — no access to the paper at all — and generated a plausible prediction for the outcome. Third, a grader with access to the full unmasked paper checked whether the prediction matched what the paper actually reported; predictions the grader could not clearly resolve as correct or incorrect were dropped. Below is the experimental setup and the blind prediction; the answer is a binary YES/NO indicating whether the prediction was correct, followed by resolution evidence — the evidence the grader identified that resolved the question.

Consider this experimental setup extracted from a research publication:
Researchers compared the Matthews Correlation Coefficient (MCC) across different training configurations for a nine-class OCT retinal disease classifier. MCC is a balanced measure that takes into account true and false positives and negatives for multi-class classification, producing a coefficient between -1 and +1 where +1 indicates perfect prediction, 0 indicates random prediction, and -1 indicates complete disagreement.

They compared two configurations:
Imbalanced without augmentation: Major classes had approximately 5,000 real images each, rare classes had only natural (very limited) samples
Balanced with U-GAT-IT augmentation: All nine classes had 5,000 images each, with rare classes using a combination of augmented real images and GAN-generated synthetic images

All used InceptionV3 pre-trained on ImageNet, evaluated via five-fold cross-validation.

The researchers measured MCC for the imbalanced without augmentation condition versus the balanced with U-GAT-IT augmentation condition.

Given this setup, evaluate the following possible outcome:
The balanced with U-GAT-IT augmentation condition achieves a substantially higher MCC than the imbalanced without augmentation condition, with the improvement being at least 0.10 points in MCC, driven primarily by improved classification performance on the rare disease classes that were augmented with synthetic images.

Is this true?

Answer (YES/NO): NO